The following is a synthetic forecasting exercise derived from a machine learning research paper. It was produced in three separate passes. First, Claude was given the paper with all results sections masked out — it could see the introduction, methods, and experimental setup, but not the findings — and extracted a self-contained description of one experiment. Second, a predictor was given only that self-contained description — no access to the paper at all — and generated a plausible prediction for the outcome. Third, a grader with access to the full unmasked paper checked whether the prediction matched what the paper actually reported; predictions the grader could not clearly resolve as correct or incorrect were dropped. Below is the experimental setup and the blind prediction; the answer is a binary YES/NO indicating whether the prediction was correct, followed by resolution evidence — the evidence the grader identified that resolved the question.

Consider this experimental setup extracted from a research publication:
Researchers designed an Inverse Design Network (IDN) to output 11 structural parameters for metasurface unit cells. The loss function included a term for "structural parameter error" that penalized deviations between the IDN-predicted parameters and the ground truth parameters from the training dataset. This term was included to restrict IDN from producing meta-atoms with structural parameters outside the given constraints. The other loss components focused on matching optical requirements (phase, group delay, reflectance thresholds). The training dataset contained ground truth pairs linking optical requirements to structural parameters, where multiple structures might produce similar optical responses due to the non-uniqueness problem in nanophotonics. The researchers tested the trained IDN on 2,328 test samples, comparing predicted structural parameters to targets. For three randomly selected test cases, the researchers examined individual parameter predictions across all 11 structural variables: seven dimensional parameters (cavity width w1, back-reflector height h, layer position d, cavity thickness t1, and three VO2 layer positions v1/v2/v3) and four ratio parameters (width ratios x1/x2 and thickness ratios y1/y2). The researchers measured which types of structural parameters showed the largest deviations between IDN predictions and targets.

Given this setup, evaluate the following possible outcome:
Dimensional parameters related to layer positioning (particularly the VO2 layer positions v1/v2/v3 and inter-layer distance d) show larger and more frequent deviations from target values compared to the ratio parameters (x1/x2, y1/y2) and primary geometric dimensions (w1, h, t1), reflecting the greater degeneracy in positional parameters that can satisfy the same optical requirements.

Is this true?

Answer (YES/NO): NO